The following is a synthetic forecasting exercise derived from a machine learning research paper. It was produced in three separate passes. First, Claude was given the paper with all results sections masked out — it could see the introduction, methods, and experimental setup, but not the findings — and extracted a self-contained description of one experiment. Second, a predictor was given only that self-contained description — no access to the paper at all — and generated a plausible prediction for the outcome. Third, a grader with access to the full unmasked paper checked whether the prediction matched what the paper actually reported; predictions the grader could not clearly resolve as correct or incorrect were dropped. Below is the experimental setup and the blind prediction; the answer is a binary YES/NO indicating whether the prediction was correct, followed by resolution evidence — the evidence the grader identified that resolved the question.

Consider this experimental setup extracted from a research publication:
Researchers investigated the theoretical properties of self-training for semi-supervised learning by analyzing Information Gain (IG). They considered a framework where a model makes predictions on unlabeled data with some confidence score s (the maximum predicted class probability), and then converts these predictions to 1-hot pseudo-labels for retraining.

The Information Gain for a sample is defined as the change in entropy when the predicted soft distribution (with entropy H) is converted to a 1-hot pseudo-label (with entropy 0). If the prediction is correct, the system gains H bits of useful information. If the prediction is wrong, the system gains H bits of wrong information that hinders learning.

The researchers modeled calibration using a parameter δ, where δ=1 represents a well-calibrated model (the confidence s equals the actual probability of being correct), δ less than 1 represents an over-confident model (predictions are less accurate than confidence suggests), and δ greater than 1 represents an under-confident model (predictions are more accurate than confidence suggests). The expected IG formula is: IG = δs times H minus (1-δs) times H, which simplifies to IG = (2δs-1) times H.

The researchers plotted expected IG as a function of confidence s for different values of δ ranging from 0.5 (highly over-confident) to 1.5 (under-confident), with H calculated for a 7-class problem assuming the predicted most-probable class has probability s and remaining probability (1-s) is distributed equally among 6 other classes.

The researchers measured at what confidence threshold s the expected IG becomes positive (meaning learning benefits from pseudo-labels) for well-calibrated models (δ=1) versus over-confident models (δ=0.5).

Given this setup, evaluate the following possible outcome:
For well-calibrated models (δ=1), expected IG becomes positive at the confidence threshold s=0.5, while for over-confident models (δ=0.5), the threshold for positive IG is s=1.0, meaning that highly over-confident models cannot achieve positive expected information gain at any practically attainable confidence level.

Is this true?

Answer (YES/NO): YES